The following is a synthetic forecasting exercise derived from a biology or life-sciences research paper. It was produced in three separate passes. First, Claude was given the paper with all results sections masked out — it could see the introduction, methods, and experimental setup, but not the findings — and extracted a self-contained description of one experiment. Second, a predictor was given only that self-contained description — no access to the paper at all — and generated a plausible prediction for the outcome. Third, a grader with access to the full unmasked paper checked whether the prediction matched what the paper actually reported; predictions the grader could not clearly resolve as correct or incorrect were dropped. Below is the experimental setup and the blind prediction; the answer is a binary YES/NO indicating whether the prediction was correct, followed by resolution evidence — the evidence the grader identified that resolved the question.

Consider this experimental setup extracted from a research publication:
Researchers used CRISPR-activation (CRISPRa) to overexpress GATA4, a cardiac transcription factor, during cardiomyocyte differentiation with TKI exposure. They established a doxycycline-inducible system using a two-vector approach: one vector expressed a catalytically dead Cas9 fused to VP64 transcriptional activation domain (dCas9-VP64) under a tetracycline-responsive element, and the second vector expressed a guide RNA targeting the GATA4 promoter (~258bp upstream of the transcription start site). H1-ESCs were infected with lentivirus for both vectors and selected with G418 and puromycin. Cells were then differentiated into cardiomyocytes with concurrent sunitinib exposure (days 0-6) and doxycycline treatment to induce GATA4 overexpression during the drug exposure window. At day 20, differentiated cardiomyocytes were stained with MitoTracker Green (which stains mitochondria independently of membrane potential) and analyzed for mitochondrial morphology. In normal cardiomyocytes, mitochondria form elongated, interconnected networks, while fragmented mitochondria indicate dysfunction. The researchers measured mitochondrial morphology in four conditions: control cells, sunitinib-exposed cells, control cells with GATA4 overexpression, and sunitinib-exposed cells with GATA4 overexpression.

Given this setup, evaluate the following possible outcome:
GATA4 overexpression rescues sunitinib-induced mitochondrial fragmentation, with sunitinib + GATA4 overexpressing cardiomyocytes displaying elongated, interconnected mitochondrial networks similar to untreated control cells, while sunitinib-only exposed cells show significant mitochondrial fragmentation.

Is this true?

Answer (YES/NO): YES